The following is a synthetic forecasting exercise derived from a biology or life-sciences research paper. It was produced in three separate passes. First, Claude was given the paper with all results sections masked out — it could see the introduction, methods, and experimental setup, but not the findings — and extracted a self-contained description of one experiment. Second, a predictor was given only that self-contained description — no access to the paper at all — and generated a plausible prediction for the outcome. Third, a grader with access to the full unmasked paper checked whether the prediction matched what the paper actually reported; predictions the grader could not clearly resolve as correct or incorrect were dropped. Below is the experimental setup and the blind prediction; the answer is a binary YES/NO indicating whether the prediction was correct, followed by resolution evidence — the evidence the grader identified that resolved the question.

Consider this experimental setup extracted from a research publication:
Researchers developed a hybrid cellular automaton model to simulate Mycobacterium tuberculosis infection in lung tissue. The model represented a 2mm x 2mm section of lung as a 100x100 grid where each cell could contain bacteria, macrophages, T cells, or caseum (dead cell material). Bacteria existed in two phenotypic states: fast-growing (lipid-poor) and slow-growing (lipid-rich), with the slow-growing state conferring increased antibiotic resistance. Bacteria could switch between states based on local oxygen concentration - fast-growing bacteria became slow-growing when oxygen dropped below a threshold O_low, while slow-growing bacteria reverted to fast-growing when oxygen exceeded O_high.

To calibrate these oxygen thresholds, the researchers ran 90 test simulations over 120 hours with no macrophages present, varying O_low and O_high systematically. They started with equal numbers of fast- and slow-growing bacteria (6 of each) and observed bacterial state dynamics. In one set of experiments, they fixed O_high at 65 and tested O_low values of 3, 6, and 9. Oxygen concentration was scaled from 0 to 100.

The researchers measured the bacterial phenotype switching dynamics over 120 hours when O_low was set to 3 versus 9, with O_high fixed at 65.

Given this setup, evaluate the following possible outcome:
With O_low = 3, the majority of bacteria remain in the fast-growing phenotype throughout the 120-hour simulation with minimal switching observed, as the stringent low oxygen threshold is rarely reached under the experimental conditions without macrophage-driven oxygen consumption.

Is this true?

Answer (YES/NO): YES